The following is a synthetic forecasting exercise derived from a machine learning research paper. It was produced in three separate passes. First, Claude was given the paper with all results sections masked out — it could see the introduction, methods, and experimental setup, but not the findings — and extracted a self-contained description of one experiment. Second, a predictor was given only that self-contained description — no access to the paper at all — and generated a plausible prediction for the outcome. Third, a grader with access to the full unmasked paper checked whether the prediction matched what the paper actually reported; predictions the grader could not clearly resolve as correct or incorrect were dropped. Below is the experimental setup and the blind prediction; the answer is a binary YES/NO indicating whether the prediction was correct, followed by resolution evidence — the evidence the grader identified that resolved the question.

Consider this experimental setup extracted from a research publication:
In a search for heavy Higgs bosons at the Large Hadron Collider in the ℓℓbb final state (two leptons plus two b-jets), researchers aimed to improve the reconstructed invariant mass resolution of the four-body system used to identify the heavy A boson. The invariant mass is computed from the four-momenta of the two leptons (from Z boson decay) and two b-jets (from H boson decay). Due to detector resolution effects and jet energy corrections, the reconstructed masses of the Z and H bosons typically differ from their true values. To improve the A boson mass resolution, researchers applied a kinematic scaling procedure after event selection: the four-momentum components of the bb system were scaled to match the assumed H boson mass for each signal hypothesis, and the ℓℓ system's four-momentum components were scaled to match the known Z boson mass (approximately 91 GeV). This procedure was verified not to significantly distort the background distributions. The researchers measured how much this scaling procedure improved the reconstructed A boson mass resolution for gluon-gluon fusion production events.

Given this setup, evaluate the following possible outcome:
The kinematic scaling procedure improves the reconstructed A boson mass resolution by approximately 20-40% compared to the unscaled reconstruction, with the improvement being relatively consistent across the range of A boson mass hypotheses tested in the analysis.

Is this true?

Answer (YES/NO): NO